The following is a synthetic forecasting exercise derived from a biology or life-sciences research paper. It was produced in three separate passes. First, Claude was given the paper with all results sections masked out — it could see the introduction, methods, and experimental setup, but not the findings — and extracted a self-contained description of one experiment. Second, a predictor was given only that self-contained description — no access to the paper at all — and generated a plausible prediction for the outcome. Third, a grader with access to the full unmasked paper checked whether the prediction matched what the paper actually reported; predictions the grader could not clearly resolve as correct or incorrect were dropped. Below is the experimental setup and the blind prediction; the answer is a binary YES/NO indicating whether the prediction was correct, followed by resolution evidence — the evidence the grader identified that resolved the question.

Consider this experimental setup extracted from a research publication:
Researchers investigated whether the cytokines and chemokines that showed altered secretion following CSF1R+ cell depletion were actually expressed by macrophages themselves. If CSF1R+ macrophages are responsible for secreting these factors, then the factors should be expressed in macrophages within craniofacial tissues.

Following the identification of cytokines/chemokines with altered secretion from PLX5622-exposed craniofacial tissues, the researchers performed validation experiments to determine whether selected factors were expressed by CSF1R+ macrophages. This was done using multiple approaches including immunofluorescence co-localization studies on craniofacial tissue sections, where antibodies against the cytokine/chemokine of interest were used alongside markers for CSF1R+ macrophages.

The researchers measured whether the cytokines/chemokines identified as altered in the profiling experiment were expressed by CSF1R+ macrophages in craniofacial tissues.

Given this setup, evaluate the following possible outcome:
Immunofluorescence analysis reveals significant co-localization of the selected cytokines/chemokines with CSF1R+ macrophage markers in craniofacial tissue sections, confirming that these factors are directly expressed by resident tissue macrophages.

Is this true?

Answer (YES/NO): YES